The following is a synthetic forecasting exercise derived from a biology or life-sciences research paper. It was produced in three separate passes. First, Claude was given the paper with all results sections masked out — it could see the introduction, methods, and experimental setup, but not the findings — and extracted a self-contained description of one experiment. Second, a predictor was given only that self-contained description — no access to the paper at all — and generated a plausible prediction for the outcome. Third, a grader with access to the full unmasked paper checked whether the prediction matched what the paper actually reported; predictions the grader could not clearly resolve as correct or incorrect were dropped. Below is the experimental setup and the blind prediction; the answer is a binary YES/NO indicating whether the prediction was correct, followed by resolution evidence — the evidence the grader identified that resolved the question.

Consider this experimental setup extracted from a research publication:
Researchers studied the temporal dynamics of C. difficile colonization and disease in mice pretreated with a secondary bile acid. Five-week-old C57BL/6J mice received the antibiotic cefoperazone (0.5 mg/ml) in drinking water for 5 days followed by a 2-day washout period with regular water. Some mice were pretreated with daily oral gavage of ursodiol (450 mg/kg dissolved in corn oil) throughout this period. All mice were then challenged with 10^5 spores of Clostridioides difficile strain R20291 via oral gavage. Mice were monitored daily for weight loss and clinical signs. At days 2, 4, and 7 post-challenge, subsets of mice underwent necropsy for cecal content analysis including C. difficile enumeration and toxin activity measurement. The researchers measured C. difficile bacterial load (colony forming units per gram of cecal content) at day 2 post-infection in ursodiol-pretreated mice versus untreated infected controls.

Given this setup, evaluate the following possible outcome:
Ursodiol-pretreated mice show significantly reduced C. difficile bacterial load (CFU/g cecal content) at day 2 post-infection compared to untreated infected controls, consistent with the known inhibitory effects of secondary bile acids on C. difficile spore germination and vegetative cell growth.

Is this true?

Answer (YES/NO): NO